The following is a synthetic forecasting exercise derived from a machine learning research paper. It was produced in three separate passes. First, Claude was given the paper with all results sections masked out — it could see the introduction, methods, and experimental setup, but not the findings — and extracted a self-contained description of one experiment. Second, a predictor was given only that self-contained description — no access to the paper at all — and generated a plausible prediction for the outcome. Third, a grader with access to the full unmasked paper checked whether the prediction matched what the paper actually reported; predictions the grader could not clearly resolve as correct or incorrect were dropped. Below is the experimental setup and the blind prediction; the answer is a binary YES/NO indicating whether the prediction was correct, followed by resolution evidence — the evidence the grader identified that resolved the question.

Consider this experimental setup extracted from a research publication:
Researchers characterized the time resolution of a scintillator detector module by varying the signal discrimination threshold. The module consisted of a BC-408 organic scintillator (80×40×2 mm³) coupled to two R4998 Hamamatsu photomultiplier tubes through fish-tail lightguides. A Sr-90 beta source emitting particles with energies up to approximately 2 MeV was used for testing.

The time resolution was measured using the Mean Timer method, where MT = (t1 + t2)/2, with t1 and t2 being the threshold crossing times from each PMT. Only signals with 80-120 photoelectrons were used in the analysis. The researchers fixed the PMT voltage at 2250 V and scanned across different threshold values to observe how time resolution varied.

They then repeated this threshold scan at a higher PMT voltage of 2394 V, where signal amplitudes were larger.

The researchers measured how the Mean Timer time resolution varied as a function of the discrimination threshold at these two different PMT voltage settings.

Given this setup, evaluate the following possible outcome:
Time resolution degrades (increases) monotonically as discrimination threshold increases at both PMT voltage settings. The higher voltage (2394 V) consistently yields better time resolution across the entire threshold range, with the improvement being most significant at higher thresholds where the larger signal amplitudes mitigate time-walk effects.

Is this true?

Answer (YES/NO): NO